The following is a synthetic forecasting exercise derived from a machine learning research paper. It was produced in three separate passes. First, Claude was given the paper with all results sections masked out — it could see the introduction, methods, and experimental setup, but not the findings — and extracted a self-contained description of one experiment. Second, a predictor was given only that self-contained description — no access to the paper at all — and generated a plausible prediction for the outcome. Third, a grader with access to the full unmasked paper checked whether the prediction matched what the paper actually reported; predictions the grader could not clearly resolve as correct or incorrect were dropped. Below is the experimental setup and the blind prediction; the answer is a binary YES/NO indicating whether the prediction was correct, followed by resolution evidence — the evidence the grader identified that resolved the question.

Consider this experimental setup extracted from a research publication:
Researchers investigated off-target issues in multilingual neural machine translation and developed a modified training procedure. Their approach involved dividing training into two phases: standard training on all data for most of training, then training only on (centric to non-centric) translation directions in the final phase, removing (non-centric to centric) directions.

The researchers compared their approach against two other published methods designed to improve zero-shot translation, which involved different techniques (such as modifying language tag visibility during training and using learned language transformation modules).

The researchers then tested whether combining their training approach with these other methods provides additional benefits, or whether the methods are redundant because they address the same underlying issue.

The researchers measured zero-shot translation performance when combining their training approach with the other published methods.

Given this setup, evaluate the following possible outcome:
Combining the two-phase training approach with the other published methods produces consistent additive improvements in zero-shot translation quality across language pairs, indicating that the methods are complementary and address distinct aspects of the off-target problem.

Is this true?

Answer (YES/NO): NO